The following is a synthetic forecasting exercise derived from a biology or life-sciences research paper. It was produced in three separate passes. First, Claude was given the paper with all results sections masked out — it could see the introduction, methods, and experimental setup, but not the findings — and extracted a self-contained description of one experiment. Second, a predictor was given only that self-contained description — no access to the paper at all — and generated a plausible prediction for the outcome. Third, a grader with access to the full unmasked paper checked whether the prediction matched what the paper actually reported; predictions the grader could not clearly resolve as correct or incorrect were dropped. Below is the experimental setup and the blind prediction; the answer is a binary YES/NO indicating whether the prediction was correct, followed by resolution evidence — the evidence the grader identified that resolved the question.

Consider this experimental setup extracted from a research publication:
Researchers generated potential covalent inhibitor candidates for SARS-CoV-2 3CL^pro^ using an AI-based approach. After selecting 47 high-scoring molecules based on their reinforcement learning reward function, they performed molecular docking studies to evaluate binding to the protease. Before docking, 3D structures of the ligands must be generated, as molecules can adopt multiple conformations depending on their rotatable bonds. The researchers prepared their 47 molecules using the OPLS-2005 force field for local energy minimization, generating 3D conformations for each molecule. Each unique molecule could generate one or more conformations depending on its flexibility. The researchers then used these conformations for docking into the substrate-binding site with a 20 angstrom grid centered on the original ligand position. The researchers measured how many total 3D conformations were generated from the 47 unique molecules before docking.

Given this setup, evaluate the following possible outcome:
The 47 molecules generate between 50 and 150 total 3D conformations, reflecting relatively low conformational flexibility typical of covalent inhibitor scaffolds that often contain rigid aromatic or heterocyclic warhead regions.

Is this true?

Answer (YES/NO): NO